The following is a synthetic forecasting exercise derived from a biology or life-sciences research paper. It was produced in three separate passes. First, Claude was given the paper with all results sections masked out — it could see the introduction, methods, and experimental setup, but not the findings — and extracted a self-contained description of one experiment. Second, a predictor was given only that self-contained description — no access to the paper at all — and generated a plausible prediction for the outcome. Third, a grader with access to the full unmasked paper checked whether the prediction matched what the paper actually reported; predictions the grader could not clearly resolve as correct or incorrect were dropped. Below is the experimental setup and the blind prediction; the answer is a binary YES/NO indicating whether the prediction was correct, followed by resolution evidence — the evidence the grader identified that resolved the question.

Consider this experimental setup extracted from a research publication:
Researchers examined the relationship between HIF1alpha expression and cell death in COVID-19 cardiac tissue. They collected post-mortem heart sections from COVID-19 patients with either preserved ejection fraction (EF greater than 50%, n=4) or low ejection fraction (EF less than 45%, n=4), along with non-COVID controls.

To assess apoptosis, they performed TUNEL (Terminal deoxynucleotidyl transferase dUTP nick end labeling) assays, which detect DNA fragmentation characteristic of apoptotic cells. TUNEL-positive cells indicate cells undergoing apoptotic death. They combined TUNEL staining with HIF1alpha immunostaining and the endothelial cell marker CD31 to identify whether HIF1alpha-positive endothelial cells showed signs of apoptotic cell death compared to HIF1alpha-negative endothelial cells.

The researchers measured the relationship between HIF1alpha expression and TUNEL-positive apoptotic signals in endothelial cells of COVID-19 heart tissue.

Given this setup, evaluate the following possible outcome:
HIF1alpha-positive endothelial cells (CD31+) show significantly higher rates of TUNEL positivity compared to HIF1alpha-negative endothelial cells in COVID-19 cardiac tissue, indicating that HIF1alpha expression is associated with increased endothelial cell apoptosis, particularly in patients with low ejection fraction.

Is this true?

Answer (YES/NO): NO